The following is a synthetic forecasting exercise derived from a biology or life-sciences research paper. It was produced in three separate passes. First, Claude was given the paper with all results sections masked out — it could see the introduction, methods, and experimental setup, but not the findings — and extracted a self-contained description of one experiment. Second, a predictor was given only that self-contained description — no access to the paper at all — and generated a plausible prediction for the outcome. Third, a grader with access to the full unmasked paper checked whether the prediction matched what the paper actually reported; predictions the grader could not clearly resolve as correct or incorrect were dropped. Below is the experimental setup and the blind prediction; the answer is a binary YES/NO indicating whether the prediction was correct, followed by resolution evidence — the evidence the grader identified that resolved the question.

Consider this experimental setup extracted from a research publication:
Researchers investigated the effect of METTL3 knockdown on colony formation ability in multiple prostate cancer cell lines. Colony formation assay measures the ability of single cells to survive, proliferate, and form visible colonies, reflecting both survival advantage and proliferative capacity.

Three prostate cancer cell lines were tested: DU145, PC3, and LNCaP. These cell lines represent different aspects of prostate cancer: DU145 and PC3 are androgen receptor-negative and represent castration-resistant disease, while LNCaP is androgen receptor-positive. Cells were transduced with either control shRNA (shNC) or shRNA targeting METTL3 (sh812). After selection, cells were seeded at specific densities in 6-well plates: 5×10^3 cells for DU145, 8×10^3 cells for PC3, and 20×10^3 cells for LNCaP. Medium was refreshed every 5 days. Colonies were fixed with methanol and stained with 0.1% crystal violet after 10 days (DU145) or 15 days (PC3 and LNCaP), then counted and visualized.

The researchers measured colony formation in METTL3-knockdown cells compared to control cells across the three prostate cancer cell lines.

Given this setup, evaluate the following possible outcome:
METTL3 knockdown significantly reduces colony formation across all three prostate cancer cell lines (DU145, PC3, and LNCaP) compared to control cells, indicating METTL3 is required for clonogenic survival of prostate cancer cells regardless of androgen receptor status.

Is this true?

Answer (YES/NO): YES